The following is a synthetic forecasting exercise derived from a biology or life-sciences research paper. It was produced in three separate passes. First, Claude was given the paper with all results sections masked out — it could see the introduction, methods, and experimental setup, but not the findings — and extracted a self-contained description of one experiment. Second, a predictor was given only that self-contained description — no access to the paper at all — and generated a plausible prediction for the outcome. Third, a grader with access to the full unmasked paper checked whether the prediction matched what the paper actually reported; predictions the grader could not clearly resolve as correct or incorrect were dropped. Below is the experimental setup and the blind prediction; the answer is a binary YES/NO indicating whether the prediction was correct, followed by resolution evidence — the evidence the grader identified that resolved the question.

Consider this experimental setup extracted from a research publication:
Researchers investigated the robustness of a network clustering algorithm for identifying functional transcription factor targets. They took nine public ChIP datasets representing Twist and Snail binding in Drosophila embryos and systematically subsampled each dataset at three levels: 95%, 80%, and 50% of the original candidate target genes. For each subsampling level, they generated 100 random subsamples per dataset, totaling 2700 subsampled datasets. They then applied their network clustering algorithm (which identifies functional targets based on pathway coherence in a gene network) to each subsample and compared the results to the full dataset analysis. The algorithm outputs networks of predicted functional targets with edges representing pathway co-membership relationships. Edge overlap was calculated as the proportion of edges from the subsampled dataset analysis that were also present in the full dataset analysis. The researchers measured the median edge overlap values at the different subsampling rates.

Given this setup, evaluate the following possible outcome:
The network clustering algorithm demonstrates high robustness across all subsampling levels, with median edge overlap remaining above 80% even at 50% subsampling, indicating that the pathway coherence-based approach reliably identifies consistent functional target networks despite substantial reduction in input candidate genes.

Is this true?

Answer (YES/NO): NO